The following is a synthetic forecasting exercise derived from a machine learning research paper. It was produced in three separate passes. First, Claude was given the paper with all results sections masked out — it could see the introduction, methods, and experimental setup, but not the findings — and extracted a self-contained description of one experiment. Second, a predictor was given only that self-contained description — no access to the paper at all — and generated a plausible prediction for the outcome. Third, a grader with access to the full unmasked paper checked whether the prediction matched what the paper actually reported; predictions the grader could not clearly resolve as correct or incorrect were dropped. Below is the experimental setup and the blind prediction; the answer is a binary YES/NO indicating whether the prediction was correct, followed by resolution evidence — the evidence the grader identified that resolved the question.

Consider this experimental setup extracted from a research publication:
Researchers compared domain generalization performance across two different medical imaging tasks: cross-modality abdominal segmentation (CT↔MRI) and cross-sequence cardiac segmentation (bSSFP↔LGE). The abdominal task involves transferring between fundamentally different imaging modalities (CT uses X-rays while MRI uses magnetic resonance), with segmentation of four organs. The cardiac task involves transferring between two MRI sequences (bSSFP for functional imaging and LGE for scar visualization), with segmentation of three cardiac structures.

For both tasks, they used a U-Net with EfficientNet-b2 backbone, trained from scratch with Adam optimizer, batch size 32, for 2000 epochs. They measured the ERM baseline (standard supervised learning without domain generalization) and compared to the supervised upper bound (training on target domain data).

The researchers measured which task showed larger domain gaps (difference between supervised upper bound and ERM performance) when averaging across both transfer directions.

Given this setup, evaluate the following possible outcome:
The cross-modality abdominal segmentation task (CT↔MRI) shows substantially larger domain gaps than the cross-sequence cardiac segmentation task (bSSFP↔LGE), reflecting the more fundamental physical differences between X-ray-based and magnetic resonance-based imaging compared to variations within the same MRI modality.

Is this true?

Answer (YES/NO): YES